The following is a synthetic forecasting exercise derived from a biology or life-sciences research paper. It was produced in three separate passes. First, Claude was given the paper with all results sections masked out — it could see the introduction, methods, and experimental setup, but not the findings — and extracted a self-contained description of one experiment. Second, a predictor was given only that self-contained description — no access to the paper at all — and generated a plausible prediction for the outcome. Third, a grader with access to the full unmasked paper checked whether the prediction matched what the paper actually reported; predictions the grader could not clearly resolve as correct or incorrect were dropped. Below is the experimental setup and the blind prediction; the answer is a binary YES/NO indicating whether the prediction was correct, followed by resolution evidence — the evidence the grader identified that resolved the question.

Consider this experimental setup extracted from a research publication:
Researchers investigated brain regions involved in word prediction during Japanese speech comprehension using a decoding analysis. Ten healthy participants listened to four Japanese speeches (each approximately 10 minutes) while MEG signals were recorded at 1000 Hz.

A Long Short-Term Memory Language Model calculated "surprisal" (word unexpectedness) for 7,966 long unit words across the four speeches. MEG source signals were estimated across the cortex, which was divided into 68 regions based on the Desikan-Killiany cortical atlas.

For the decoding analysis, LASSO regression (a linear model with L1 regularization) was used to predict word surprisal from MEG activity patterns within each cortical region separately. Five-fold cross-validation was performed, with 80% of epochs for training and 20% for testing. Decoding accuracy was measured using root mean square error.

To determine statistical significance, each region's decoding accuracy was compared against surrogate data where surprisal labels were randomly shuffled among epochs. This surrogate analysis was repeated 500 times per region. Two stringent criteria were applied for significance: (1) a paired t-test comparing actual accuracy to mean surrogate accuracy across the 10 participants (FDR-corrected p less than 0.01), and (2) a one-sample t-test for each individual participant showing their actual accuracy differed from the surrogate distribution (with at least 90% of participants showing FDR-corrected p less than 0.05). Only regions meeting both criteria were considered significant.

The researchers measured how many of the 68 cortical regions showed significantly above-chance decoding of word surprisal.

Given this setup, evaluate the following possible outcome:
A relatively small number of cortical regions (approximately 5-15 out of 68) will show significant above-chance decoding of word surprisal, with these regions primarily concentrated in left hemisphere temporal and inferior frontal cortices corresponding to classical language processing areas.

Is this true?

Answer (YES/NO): NO